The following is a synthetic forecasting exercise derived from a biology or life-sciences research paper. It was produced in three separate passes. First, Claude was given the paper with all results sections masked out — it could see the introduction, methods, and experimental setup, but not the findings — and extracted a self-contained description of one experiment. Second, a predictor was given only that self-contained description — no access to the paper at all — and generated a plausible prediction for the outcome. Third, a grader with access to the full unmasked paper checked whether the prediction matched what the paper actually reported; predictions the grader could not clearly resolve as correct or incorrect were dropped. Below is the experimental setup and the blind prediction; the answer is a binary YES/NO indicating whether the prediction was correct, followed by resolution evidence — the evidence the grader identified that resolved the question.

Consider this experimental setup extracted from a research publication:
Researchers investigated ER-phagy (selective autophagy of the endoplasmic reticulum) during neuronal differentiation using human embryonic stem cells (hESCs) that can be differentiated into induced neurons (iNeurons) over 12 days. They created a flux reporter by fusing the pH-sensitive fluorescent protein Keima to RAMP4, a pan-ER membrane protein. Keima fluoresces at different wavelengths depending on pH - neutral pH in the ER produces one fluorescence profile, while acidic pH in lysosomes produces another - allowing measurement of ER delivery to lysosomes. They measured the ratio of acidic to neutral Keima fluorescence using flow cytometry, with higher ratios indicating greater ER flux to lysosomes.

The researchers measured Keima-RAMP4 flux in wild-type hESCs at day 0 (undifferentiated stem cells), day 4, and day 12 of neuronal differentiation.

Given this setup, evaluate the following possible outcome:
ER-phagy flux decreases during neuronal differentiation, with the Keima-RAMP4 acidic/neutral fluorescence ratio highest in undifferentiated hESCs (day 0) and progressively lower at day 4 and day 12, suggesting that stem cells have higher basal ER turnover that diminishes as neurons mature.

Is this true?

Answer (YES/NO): NO